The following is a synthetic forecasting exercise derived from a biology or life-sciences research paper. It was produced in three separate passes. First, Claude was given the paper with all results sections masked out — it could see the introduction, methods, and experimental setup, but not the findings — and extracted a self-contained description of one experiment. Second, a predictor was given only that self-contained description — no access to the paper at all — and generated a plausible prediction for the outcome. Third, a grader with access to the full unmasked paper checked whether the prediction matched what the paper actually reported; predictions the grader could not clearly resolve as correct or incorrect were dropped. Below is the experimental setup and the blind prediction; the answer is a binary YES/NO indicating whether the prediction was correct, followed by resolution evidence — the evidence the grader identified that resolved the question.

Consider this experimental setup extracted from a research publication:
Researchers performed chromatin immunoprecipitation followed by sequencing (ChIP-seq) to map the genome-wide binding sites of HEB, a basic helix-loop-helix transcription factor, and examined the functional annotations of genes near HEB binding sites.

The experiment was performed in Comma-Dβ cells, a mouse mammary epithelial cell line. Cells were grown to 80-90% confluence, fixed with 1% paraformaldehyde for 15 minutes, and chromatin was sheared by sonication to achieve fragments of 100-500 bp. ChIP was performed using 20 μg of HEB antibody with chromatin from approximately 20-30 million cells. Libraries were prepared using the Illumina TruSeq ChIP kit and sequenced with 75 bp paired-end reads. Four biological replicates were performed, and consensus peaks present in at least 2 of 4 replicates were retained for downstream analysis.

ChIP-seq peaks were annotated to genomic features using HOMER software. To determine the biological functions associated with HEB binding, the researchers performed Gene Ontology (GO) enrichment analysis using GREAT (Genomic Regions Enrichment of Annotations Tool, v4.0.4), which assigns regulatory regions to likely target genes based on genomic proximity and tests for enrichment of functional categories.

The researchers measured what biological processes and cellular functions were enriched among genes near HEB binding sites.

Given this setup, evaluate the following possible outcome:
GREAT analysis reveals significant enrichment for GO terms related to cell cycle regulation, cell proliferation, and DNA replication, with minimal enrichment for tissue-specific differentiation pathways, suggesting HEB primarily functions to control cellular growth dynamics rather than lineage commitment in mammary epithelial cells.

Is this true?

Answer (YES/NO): NO